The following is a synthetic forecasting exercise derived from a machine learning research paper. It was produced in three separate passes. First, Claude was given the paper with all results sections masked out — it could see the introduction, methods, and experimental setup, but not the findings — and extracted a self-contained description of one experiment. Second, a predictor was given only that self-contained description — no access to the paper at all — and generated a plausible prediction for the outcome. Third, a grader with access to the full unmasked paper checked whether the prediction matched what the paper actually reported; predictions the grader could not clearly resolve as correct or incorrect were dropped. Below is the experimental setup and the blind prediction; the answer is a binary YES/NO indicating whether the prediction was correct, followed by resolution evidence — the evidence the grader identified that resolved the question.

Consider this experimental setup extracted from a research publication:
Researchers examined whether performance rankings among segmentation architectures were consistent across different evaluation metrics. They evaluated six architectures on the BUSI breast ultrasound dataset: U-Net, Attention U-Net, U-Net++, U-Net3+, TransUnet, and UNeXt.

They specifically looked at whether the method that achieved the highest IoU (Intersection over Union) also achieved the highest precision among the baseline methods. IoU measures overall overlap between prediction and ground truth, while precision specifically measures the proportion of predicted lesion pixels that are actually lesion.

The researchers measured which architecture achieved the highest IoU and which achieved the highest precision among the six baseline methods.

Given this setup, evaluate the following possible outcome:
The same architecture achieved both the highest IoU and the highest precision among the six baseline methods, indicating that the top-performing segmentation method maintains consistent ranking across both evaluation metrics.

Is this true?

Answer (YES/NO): YES